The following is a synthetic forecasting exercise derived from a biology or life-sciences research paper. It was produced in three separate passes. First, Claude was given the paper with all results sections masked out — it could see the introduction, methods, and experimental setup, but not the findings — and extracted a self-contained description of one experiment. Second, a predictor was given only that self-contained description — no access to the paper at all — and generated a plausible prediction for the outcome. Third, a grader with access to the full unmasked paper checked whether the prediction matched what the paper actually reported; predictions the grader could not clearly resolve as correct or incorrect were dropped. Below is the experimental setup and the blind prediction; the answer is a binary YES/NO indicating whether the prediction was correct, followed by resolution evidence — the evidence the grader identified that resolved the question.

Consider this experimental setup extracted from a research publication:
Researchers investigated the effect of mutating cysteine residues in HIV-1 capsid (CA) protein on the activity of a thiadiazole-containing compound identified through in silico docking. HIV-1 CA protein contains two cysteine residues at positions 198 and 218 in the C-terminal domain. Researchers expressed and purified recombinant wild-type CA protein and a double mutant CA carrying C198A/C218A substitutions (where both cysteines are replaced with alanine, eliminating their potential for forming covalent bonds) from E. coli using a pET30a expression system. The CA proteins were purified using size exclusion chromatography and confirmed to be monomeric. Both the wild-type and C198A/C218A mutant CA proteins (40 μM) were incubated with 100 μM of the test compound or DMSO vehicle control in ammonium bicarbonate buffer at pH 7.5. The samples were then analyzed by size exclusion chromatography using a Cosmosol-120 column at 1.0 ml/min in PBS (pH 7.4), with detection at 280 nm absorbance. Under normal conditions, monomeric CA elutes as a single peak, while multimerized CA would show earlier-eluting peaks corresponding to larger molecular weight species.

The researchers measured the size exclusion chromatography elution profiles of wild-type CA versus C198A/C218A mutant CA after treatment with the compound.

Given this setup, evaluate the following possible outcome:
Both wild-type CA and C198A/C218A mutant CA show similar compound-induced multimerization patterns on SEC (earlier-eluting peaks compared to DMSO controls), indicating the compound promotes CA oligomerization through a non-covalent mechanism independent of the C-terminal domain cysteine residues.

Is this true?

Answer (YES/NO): NO